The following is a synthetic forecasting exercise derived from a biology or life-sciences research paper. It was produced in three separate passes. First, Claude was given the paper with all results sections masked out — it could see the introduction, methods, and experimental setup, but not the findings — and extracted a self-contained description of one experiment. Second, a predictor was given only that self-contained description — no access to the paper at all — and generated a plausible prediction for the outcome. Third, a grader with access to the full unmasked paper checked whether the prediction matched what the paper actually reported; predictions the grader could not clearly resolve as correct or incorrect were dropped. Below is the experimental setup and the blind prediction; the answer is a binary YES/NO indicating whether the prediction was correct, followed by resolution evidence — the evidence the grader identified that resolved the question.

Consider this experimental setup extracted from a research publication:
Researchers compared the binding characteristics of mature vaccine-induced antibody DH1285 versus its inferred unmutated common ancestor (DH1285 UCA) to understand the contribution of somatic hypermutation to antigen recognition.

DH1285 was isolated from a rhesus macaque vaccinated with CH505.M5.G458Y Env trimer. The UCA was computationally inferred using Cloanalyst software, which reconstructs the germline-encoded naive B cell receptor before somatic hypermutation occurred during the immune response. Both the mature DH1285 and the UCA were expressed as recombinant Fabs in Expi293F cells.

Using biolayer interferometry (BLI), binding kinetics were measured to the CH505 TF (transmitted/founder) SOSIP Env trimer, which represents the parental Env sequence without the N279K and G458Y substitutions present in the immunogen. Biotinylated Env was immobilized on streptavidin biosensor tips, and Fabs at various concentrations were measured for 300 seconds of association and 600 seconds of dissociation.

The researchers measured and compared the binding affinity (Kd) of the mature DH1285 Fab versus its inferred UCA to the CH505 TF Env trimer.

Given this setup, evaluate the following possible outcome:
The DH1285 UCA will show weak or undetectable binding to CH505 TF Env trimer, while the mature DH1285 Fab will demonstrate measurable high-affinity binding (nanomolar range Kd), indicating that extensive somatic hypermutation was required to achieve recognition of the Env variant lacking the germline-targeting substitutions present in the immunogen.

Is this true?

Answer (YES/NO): NO